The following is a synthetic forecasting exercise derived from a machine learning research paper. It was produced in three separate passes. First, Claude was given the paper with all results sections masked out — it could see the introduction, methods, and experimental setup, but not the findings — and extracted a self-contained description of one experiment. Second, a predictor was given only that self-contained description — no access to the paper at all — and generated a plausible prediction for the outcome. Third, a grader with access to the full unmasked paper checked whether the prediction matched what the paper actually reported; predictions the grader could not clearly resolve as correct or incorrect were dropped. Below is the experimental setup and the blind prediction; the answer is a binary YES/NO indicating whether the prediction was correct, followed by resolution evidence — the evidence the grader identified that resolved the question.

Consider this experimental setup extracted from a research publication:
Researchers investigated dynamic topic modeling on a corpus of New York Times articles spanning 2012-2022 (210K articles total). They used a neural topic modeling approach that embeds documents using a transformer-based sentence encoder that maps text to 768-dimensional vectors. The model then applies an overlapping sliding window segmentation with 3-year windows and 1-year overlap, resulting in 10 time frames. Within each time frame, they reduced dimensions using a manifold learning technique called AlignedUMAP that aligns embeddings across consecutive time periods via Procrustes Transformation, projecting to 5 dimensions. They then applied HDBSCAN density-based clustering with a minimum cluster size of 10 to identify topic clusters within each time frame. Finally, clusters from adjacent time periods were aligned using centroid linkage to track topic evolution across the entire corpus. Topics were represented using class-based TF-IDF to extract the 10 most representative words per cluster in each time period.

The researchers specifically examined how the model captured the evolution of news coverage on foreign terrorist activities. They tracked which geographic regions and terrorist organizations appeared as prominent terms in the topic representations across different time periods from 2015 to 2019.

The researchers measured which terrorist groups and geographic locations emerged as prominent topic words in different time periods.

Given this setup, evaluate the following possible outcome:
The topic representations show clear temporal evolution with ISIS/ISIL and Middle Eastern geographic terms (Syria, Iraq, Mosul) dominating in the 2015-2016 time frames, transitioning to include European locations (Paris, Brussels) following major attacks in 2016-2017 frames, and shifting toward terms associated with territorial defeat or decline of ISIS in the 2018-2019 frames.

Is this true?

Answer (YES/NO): NO